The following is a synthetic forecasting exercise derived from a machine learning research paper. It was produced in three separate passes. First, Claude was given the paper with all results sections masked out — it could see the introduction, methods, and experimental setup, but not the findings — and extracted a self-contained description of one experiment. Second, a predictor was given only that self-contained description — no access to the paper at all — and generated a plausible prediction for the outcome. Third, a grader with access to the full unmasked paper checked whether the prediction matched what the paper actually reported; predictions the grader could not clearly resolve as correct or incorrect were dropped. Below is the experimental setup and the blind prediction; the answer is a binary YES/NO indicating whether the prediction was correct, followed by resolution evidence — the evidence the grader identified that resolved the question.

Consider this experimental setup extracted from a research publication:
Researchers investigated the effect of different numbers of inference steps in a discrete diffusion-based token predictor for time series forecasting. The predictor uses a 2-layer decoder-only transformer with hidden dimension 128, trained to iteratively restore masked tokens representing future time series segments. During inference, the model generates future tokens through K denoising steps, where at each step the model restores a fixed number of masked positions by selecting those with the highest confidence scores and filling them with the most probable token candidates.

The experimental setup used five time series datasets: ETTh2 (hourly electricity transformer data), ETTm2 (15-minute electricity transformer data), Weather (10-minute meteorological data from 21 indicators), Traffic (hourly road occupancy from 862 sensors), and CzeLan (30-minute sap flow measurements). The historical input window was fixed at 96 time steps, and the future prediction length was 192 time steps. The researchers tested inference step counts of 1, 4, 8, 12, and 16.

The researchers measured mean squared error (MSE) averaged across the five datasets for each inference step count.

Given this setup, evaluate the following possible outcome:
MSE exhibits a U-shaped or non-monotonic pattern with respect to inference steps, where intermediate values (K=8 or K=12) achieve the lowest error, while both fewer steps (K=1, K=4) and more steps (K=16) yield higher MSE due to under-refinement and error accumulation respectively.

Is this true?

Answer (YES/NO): NO